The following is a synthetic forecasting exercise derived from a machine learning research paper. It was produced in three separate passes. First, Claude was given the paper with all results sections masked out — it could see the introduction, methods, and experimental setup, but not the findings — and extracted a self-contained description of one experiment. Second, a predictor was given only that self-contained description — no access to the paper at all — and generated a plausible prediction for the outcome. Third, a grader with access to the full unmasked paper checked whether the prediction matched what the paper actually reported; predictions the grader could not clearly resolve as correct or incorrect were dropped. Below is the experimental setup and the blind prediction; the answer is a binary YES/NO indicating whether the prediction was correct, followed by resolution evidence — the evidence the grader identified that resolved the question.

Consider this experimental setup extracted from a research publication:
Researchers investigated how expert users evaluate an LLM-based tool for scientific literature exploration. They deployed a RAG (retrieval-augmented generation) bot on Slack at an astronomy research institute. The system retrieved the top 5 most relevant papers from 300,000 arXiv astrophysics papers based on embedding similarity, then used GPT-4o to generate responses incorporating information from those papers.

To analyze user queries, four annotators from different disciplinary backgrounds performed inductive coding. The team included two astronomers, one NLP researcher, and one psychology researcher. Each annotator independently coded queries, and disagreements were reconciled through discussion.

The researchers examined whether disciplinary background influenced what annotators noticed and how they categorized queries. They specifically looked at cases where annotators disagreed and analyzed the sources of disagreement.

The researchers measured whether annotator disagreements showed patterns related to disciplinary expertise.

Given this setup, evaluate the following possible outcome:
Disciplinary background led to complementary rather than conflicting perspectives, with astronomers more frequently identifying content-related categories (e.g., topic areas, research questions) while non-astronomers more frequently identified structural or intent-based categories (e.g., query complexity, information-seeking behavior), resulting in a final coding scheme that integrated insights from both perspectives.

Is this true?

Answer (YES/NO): NO